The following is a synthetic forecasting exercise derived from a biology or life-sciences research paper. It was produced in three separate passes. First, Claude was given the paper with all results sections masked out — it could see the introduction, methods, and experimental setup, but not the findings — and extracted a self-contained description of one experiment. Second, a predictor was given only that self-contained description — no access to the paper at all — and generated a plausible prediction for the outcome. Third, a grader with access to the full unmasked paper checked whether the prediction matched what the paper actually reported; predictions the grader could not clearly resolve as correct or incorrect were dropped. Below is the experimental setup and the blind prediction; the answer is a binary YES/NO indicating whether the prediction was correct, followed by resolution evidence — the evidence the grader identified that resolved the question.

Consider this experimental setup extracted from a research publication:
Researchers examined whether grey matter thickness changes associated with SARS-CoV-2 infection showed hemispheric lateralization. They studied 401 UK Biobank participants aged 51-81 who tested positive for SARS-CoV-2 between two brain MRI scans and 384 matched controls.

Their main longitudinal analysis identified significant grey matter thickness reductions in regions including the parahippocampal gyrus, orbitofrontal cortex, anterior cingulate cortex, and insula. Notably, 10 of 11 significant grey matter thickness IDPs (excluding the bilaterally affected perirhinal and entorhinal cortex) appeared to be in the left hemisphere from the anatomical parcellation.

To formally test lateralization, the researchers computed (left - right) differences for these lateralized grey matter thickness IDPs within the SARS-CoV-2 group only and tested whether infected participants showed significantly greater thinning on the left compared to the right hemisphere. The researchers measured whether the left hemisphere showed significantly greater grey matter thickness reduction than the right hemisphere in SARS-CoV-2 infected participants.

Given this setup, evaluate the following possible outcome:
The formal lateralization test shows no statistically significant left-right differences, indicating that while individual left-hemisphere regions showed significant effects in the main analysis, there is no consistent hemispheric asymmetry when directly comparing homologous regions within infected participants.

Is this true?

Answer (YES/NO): YES